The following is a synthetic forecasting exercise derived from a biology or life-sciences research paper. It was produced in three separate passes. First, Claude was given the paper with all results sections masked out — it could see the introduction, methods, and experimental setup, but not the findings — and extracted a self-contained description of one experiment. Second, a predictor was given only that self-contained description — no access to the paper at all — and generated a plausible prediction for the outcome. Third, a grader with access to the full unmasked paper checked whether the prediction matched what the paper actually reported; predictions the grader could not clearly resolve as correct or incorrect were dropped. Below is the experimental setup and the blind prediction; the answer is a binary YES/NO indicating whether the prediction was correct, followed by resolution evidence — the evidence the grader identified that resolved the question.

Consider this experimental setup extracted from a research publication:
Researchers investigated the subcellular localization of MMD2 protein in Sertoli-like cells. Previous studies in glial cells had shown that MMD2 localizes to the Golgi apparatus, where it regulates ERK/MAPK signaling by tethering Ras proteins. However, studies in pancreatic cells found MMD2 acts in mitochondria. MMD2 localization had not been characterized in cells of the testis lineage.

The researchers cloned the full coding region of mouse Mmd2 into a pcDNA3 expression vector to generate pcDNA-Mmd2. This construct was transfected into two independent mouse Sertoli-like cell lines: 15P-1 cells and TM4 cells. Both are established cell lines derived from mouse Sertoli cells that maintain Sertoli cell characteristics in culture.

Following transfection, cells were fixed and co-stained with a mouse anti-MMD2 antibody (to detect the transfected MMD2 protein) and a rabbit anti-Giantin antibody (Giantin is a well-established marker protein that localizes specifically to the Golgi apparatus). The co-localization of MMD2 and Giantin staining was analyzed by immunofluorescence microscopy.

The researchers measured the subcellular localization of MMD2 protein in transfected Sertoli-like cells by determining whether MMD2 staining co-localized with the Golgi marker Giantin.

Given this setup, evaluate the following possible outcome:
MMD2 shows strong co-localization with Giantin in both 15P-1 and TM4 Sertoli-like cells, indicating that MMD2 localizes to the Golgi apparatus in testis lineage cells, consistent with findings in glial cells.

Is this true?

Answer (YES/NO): YES